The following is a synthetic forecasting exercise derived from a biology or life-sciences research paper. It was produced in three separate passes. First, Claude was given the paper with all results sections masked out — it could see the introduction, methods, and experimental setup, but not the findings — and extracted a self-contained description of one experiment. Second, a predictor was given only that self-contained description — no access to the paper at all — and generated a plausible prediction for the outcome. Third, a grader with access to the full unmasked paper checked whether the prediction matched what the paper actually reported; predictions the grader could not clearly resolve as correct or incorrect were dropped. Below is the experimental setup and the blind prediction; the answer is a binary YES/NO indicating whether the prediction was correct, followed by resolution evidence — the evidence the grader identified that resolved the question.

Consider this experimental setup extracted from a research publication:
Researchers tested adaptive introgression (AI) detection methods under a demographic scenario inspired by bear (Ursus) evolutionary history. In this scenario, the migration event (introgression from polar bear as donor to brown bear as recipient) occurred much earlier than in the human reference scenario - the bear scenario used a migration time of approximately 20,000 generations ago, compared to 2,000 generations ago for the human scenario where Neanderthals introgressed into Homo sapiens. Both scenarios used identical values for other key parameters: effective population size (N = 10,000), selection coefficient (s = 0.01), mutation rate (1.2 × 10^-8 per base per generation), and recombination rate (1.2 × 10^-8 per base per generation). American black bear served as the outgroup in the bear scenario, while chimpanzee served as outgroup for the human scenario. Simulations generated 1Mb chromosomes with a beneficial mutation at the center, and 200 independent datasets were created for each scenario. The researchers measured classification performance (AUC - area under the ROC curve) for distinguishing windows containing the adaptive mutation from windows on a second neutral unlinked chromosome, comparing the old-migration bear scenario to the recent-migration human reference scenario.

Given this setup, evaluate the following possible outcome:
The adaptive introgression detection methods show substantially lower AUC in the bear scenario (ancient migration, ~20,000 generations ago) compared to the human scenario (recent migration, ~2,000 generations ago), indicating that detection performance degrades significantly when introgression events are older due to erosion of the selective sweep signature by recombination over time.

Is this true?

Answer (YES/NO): NO